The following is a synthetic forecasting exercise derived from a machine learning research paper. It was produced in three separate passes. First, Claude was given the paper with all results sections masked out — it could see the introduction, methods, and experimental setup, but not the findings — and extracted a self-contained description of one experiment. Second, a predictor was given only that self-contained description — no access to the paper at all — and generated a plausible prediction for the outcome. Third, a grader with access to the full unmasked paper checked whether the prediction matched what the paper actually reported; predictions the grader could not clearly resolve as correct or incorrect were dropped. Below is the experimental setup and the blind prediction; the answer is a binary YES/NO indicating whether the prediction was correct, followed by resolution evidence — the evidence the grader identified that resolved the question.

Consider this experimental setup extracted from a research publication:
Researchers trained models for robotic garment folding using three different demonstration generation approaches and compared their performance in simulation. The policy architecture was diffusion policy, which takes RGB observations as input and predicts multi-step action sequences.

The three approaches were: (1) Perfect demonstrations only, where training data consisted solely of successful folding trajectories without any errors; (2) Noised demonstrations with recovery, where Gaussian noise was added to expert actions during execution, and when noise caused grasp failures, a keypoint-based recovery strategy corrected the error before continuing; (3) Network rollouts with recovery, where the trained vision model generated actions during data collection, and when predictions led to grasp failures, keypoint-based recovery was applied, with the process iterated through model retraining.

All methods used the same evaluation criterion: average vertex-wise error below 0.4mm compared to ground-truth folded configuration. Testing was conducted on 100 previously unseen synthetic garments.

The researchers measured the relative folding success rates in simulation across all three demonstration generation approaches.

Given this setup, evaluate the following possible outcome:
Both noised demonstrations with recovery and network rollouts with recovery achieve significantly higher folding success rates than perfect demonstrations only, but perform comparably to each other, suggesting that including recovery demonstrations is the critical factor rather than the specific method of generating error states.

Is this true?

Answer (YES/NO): NO